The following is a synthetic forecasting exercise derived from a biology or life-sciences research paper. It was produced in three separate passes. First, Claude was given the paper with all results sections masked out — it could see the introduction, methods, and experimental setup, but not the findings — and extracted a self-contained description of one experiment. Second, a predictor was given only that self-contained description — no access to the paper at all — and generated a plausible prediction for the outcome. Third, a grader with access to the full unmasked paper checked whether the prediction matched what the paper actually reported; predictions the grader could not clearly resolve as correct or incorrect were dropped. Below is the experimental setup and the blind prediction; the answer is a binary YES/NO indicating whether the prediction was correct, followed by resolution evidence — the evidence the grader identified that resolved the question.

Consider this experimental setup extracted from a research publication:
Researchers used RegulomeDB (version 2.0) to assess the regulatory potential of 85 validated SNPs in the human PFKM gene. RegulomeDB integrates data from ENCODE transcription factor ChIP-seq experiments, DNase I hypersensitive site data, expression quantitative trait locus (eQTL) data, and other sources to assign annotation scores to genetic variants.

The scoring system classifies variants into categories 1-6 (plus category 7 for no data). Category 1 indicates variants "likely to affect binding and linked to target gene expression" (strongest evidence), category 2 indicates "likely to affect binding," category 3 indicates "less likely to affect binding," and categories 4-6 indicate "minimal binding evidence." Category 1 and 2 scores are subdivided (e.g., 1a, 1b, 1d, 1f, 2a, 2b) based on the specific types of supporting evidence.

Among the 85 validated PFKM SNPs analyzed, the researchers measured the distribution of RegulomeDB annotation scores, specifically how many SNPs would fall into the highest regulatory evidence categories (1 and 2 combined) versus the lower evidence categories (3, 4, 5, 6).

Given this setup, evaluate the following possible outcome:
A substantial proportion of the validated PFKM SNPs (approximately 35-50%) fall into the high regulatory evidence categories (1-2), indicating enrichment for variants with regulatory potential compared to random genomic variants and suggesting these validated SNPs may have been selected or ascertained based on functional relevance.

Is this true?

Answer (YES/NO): NO